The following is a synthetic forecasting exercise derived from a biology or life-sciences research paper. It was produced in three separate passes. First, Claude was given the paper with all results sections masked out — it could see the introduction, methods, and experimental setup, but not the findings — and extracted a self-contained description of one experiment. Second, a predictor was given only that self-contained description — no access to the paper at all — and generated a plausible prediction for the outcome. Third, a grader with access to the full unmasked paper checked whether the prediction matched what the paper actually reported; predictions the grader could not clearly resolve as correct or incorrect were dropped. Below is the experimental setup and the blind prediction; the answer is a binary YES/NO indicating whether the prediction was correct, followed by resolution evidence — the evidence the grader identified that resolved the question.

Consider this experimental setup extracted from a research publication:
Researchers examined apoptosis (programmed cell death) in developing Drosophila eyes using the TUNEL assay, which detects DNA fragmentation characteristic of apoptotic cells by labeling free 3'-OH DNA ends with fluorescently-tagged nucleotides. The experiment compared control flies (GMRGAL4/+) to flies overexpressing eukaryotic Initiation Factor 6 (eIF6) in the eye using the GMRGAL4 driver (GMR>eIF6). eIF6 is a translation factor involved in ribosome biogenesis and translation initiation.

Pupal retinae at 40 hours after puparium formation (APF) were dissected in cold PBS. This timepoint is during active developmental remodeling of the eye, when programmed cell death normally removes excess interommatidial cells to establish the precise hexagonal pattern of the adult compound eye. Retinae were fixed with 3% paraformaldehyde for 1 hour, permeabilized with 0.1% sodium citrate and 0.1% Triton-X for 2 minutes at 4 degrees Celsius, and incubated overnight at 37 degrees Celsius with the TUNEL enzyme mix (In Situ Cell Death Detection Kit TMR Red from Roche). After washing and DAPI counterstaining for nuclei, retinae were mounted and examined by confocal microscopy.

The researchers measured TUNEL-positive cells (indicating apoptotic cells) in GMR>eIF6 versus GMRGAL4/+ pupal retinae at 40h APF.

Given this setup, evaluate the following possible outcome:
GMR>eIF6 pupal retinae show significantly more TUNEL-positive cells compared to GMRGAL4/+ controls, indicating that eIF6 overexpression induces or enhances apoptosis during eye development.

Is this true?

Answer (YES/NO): NO